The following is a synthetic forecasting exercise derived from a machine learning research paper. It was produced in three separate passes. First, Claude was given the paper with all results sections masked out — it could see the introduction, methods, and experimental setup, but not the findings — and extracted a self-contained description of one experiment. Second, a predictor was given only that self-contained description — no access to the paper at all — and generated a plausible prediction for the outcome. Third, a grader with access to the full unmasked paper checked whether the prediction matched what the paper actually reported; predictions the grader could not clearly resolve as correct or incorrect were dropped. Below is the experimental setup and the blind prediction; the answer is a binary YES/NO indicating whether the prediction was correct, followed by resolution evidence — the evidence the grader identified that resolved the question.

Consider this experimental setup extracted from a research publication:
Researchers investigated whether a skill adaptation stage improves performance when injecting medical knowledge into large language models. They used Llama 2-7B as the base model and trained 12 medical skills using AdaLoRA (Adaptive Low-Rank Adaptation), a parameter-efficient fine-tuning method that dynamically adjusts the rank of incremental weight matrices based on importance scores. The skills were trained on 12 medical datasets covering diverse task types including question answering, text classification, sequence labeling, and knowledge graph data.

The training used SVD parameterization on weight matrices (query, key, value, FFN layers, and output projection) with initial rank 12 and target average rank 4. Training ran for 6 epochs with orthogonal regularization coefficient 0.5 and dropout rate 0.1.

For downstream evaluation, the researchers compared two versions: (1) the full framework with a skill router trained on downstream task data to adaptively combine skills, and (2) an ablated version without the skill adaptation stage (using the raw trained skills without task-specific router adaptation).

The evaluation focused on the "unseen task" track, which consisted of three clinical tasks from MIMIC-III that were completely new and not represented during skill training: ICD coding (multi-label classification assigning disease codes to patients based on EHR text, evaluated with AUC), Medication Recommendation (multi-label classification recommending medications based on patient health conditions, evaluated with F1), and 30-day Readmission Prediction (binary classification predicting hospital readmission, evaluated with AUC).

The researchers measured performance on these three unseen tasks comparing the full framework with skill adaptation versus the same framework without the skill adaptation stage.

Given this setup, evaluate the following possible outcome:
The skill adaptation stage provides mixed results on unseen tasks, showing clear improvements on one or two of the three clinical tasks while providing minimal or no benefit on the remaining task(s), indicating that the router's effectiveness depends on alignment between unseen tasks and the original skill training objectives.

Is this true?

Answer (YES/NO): NO